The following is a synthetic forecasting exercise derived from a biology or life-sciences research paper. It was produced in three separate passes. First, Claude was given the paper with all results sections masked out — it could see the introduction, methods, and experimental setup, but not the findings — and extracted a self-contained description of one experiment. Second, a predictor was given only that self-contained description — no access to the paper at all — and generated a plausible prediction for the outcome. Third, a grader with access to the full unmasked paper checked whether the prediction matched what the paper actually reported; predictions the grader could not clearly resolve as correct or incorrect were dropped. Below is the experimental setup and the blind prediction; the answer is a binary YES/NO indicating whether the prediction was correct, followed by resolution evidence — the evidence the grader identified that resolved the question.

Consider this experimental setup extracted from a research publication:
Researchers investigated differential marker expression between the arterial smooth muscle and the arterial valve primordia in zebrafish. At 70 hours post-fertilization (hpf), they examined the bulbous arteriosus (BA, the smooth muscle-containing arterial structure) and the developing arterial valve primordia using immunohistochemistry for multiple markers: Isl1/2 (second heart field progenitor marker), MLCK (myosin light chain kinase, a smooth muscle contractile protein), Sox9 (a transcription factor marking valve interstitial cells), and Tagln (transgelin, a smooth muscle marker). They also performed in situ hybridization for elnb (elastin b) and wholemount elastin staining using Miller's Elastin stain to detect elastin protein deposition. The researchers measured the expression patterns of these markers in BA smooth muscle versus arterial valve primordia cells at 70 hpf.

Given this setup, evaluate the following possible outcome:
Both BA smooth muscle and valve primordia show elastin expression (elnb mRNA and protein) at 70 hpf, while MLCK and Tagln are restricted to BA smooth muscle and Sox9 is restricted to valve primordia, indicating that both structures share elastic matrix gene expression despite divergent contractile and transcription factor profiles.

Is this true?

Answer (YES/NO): NO